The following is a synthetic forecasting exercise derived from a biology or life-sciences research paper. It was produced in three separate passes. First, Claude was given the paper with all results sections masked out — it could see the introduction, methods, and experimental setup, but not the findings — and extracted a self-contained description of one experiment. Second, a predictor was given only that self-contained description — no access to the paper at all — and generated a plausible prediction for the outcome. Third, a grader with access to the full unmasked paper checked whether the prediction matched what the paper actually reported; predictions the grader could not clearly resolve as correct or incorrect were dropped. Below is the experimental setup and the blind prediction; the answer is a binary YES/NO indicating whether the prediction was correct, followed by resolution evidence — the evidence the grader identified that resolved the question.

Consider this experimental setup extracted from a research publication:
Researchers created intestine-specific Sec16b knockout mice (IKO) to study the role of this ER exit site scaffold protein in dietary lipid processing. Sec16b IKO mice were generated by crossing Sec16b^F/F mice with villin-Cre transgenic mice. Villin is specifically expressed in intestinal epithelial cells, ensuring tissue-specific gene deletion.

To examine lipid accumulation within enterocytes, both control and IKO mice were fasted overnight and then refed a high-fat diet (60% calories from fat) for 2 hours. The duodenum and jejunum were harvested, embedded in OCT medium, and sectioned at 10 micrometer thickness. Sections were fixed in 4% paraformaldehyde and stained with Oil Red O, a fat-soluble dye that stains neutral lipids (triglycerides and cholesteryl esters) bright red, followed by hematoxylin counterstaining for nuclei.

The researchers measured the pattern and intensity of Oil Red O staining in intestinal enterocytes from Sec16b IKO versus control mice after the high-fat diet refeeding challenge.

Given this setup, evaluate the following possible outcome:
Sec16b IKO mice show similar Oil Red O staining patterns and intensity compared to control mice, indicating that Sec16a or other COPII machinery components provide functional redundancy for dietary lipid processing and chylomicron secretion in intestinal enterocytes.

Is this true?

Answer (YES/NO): NO